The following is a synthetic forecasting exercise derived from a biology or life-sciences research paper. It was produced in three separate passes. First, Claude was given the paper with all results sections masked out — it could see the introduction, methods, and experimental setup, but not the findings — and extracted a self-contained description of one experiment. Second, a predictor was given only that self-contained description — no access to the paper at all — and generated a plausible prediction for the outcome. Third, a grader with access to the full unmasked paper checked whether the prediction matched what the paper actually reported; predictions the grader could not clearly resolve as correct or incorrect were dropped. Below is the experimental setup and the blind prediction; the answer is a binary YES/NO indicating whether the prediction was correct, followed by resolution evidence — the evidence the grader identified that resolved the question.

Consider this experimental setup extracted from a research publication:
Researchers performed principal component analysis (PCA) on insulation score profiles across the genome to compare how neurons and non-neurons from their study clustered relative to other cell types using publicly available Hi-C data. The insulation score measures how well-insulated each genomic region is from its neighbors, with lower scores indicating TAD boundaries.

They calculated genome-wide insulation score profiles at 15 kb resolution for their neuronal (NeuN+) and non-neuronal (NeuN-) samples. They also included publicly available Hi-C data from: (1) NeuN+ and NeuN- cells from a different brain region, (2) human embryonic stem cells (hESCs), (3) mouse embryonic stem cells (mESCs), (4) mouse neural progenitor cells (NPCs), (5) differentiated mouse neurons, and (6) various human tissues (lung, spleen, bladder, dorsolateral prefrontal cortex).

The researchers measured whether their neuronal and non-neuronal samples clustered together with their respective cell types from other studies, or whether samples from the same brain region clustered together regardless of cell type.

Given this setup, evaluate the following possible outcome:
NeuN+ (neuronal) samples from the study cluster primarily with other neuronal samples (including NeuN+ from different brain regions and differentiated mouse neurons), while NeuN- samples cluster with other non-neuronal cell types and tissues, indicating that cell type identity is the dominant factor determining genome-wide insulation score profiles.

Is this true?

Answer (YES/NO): YES